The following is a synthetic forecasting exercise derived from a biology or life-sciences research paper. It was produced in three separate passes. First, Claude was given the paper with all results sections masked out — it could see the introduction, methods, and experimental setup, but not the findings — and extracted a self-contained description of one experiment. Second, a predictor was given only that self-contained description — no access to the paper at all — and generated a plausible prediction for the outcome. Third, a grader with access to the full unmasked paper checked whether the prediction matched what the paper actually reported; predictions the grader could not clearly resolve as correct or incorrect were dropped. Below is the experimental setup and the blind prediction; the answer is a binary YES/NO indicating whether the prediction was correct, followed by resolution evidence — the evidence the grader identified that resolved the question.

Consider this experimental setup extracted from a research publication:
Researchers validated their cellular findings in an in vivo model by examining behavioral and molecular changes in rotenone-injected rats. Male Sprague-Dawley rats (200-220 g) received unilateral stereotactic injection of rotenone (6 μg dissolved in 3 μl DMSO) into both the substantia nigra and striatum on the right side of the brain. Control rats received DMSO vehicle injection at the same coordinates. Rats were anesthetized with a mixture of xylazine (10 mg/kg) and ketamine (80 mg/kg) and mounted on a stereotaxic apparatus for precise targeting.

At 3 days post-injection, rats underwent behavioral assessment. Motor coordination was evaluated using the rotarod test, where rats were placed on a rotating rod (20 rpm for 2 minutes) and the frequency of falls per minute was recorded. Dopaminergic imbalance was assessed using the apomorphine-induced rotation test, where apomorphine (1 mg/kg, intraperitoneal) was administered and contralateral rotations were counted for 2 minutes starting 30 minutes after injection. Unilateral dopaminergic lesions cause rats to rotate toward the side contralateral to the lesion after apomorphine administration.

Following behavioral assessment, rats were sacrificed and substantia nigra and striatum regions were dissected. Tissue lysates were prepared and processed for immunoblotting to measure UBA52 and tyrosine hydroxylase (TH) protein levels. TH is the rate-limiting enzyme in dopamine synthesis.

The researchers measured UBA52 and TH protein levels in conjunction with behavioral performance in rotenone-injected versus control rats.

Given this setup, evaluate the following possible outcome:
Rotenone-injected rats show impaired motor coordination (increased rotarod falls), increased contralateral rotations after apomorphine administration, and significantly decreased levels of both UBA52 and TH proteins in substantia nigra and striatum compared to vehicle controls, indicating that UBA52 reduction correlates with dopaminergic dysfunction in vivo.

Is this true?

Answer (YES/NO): YES